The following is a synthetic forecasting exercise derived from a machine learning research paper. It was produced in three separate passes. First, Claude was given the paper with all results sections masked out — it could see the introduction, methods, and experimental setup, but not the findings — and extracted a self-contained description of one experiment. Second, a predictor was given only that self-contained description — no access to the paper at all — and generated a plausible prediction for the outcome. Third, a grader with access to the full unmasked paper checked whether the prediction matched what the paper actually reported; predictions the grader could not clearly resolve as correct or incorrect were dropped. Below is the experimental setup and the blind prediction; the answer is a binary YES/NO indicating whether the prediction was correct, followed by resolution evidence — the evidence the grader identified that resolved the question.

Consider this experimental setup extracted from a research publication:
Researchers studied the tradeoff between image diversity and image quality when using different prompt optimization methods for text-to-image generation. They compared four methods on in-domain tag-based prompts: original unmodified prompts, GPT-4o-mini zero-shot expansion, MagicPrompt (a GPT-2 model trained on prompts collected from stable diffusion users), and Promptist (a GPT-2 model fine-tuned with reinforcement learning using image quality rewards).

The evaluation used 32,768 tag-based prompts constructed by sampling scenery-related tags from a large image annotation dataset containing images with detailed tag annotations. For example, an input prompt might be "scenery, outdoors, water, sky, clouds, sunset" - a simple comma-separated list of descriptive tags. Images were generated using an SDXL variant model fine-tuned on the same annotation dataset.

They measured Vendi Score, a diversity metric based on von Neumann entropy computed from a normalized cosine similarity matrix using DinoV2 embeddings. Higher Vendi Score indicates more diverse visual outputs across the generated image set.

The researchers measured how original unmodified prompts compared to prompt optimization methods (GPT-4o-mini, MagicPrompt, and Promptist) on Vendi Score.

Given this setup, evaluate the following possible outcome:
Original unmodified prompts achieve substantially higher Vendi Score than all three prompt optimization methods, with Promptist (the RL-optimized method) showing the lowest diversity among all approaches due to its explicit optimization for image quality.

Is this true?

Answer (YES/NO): NO